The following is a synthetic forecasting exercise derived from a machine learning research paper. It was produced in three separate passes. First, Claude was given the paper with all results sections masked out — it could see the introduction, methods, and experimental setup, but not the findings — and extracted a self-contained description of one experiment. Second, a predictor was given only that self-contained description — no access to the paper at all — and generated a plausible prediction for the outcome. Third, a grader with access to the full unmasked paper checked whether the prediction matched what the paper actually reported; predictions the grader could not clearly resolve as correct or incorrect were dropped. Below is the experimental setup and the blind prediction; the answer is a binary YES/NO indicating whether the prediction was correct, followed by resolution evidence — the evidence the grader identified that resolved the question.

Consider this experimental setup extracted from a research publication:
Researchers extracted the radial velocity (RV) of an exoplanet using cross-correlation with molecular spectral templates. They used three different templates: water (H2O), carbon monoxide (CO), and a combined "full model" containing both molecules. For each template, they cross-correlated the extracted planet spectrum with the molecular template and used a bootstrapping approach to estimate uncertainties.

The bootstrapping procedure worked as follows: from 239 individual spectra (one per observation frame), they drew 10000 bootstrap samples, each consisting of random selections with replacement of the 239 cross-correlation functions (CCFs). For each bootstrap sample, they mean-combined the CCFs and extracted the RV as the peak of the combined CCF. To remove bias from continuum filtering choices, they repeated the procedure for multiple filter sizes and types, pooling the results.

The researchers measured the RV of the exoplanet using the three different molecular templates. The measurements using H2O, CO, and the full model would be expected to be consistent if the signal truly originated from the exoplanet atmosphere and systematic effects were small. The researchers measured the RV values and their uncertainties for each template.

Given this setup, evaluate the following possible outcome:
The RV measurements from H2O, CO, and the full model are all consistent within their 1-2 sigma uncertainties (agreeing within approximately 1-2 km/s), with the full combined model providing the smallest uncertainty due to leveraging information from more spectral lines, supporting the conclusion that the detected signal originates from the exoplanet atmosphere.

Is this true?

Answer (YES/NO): NO